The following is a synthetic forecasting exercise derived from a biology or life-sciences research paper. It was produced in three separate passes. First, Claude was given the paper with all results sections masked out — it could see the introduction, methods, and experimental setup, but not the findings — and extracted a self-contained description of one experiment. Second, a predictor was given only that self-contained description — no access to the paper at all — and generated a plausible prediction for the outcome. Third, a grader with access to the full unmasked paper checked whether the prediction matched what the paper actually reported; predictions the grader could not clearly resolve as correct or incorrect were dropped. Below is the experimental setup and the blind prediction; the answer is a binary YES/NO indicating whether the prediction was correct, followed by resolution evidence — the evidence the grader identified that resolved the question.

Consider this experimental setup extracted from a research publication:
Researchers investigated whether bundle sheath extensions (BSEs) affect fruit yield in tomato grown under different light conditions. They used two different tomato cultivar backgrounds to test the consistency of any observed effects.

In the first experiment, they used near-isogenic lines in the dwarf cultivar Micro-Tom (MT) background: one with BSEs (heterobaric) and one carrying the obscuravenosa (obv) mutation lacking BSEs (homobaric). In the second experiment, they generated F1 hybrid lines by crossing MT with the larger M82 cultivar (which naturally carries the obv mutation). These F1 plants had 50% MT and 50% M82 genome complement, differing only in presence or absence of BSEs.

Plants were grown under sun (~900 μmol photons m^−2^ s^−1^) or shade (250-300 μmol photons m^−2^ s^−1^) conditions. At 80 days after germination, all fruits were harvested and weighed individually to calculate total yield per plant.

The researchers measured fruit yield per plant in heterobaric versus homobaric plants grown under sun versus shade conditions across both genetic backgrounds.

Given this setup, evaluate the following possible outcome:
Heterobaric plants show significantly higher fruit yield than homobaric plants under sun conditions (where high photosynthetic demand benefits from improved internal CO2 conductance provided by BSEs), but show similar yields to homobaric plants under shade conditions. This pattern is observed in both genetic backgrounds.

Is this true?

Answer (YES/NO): NO